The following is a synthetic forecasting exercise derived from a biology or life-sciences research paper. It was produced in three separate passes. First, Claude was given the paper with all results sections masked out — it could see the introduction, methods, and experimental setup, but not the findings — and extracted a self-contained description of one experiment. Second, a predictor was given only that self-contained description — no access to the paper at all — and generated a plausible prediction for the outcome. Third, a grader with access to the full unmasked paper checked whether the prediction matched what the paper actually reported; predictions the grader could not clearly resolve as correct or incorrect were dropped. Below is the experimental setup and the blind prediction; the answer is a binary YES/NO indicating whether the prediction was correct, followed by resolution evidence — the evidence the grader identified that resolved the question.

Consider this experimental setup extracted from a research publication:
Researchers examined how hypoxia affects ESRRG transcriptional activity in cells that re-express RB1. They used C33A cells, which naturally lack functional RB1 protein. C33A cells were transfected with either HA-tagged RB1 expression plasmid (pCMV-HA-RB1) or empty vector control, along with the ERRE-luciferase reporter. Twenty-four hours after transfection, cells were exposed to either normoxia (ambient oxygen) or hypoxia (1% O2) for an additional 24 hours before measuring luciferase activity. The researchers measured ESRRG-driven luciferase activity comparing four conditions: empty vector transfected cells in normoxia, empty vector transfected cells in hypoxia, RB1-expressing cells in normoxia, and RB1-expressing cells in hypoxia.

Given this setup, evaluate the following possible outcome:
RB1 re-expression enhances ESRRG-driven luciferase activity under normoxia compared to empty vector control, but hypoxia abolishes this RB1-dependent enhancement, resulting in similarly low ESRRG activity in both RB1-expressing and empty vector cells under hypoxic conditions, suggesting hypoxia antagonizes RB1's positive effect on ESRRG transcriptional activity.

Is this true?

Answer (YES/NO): NO